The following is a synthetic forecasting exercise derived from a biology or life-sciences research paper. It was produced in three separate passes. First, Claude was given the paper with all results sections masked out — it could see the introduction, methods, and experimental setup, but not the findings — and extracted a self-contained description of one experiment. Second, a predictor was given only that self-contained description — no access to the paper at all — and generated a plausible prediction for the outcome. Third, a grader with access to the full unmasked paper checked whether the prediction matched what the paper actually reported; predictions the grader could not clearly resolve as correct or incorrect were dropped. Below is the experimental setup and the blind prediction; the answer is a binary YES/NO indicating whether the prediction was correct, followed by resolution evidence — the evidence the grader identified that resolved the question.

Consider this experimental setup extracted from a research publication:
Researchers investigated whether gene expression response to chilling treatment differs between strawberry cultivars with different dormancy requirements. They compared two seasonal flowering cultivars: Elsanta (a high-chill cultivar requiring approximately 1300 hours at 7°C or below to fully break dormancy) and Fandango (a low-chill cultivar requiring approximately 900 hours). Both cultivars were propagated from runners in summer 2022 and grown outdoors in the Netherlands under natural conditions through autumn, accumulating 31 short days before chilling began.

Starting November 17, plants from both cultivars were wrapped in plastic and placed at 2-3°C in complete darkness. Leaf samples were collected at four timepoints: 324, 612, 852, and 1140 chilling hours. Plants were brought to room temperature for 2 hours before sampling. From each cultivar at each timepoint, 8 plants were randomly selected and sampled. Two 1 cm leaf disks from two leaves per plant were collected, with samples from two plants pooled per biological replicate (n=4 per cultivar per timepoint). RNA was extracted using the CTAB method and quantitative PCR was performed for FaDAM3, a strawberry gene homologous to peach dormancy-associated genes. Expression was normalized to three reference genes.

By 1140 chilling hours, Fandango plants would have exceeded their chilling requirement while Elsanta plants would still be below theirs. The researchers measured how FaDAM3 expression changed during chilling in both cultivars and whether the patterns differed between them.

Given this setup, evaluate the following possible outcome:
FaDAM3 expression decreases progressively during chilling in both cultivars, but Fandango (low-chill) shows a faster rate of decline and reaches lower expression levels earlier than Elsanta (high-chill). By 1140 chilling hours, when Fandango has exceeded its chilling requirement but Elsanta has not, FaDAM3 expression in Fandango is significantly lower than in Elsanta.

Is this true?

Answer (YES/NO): NO